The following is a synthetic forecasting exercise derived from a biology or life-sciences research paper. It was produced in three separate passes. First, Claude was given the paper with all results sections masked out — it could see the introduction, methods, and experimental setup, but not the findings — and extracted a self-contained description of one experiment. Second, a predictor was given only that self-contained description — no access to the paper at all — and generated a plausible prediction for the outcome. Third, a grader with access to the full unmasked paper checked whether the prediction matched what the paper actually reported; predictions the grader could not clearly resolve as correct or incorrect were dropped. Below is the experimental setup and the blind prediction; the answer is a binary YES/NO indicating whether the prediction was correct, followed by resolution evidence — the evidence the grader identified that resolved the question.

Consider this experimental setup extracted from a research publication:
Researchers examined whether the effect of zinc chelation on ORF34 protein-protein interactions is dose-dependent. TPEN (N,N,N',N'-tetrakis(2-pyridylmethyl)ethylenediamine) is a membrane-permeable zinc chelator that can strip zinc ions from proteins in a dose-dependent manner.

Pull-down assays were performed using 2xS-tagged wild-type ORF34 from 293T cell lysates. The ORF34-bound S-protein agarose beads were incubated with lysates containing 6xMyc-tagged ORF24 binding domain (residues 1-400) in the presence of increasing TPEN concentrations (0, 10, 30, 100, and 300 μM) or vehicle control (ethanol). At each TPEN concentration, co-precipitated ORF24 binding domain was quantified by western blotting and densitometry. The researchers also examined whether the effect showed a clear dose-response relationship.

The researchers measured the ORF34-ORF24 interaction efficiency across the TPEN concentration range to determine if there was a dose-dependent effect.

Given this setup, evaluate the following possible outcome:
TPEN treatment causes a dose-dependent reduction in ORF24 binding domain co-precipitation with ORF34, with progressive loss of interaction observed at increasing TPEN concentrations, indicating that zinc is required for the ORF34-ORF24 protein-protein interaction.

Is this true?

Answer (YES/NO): YES